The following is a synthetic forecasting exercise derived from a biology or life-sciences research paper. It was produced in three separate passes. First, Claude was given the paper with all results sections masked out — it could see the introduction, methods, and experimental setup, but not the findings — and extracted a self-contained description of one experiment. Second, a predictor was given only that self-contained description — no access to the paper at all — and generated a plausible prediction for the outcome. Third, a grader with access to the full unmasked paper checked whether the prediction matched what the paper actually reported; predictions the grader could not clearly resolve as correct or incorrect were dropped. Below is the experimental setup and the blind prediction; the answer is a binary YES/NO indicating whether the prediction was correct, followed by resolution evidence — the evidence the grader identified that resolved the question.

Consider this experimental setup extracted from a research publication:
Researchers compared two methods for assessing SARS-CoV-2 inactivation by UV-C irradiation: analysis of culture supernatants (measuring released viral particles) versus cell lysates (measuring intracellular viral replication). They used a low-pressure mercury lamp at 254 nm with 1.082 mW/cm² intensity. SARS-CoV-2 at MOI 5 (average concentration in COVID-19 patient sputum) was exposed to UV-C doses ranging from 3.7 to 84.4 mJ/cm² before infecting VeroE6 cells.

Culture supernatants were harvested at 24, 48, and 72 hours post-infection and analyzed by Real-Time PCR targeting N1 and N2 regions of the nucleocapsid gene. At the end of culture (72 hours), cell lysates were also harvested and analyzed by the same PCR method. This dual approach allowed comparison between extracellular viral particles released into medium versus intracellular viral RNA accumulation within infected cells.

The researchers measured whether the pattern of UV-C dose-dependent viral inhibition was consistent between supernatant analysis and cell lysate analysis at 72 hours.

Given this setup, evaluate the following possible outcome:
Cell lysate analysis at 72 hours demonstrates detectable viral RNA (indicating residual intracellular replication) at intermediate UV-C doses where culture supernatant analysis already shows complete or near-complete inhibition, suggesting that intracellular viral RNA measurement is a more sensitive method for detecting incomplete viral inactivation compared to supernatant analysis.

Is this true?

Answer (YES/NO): NO